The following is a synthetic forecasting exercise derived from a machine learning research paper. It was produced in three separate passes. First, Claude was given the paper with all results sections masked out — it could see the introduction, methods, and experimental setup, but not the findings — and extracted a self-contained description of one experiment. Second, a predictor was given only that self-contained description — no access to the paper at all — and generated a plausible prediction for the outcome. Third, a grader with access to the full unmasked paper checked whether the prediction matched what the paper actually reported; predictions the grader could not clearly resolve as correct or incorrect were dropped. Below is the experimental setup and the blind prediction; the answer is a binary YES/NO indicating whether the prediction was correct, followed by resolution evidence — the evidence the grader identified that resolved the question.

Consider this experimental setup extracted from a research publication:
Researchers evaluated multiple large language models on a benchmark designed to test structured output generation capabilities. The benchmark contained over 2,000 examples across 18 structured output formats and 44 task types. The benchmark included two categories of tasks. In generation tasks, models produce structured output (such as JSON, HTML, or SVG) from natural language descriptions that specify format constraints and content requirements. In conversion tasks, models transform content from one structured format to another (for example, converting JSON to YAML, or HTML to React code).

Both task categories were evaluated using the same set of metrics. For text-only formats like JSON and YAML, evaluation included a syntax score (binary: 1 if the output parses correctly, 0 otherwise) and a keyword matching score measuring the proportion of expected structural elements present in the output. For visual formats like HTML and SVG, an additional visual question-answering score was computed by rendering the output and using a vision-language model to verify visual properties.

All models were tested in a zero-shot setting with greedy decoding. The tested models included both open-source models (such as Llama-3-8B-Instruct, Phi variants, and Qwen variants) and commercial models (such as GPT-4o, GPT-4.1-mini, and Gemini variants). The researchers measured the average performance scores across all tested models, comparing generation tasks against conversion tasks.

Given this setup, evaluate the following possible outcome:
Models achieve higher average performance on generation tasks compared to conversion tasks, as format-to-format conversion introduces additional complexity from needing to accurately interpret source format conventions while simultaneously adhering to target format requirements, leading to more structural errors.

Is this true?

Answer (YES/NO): NO